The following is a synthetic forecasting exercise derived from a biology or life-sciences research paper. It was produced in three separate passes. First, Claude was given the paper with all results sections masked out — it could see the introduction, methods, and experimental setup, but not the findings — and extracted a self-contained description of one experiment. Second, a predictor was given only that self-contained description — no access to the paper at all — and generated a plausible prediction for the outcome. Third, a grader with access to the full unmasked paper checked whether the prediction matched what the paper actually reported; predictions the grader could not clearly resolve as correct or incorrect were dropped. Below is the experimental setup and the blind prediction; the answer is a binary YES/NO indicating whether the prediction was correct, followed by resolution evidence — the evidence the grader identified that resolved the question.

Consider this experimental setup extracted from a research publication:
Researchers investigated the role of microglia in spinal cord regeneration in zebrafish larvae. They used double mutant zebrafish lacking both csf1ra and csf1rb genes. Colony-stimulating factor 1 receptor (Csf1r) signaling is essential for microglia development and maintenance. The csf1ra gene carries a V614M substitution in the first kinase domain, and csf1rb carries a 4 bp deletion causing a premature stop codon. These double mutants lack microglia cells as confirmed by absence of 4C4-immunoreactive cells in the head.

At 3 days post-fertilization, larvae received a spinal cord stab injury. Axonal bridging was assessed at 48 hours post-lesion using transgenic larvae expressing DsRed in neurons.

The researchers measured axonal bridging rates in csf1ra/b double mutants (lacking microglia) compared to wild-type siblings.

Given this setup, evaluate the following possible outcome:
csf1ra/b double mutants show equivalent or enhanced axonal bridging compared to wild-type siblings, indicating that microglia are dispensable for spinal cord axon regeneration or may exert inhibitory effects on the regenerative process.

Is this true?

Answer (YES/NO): YES